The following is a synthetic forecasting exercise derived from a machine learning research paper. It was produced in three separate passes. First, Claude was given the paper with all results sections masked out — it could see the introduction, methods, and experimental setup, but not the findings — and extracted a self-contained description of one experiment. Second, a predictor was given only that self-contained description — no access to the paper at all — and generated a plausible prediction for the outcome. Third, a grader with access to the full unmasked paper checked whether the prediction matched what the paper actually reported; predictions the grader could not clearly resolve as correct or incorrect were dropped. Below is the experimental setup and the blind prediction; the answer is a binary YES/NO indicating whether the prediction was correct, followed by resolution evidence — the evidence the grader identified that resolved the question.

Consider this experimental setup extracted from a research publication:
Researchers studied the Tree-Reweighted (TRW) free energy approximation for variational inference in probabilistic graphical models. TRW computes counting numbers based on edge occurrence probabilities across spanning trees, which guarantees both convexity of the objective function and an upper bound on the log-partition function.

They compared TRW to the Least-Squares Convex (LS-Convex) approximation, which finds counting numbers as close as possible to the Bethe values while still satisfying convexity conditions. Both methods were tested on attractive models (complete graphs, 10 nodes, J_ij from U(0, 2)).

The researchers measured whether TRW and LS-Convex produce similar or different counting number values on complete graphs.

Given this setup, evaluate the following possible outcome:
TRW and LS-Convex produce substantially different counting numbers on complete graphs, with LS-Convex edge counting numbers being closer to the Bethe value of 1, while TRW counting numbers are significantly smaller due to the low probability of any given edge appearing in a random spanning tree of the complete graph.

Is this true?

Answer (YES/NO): NO